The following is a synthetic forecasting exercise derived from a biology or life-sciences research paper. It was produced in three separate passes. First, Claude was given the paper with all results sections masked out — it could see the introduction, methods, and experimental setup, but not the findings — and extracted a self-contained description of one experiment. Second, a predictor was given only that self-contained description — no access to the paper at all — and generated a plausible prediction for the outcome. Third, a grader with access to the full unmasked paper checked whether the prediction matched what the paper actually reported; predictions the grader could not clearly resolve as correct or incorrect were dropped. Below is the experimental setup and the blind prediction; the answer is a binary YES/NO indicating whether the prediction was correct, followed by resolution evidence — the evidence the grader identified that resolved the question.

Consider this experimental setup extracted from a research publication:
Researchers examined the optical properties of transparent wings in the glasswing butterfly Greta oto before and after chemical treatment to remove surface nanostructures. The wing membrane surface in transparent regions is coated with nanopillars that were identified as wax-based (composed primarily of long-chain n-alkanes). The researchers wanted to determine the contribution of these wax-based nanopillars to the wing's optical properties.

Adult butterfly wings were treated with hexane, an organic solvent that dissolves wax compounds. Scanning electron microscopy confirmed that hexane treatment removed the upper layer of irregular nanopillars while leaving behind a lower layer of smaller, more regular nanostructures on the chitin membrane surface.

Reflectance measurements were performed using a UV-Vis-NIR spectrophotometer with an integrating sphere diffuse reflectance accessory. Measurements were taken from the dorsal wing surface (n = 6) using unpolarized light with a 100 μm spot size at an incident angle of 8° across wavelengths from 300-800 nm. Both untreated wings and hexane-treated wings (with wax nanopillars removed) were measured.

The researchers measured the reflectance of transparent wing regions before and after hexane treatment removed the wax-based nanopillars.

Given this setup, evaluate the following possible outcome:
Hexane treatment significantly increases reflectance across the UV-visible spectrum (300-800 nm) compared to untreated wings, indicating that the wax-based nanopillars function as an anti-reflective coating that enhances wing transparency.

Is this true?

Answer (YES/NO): YES